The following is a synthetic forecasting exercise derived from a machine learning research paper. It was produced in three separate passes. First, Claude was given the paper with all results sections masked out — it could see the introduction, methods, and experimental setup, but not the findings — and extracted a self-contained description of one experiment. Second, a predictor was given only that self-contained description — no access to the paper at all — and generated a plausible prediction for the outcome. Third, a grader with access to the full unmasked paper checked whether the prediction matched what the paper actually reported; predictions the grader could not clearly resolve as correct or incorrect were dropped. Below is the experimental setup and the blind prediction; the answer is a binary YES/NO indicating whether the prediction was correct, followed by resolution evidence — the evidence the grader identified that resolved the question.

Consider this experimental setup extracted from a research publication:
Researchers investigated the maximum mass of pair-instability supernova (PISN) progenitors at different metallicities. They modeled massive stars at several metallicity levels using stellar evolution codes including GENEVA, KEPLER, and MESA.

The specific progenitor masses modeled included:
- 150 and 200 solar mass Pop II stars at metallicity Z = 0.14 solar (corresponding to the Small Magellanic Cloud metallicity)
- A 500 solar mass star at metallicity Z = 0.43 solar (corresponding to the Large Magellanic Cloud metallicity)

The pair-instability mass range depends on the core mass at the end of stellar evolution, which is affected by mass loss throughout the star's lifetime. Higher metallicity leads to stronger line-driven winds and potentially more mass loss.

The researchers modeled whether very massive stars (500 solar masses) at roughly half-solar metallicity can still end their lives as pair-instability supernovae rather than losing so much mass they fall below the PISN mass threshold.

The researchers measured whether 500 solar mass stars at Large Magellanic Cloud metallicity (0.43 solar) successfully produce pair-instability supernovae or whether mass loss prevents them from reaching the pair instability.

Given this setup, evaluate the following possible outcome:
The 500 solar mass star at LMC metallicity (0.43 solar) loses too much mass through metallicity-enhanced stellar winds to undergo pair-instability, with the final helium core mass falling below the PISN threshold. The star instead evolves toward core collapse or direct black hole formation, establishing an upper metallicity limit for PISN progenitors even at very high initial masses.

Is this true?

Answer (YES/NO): NO